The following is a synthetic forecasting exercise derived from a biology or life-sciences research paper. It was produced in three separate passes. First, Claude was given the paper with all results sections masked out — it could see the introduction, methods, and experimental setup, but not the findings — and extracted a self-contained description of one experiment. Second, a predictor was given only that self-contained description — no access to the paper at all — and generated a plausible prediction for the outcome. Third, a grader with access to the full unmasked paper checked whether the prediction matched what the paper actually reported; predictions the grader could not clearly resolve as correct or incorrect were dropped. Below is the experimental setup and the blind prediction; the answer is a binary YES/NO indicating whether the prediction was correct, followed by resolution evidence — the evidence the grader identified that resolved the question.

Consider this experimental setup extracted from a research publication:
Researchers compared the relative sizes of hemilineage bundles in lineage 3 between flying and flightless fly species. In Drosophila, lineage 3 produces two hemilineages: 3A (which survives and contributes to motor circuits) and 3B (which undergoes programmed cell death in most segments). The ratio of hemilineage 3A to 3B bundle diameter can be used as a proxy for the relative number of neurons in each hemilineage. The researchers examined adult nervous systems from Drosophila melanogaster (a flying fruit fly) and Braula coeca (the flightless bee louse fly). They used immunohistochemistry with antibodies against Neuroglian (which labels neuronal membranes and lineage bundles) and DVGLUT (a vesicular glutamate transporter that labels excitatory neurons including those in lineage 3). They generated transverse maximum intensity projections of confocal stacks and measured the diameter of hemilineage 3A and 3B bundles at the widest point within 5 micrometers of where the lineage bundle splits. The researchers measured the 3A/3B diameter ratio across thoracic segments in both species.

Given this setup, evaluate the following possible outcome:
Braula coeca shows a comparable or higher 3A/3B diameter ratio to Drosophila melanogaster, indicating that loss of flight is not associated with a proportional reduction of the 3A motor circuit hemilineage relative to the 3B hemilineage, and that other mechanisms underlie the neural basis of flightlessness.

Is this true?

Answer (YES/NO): NO